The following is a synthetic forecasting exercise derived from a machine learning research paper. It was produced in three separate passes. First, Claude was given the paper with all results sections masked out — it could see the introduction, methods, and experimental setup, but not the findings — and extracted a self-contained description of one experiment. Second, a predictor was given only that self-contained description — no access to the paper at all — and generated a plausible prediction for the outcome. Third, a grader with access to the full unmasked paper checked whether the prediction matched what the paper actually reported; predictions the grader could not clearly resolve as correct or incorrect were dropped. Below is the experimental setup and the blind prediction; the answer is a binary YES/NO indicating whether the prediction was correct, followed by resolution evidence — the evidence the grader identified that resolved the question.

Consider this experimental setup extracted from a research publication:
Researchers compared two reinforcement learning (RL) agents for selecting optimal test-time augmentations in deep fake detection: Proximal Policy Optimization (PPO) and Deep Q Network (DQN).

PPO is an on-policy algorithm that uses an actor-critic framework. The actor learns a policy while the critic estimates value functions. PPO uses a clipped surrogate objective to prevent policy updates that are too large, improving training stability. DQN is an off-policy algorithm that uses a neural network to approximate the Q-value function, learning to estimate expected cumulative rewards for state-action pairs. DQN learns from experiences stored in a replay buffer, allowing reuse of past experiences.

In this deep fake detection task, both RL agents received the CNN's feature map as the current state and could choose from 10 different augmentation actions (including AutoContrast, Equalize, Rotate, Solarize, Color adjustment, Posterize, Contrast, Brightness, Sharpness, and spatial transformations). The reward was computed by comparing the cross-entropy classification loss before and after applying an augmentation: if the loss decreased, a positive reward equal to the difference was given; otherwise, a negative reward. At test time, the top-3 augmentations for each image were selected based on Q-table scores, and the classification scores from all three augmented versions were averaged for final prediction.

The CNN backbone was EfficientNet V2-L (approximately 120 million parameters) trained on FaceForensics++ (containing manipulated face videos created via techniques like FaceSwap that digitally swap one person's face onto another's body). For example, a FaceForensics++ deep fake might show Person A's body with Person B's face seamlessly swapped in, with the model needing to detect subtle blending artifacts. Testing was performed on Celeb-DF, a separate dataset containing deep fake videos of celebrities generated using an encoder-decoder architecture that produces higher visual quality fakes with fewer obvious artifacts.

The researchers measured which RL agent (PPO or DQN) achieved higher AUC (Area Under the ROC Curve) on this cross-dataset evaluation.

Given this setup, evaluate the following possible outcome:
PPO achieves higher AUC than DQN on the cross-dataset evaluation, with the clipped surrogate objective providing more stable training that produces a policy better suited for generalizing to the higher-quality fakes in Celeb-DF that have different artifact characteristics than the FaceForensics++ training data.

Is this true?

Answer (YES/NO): YES